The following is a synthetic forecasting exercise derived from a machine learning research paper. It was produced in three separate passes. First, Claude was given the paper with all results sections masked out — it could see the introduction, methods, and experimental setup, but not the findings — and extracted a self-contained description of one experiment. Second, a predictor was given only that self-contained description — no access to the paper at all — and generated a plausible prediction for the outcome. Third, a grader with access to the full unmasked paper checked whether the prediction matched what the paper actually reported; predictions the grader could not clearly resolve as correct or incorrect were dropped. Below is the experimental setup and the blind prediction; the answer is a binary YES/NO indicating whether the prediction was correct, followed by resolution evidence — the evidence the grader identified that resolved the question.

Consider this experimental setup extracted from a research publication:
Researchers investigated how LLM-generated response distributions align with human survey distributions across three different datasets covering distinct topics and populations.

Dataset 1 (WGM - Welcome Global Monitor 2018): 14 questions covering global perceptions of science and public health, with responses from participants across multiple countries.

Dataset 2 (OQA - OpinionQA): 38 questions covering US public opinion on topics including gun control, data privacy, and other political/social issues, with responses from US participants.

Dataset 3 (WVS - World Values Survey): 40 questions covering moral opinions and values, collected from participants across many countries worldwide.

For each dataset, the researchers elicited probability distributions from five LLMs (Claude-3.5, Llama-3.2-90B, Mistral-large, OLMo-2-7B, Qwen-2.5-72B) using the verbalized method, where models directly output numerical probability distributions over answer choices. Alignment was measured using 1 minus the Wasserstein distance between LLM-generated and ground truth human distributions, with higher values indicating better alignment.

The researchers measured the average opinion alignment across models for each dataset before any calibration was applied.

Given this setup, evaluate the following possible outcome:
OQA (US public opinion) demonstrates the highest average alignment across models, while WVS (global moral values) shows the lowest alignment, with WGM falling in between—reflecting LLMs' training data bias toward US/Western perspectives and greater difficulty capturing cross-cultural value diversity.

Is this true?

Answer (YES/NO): YES